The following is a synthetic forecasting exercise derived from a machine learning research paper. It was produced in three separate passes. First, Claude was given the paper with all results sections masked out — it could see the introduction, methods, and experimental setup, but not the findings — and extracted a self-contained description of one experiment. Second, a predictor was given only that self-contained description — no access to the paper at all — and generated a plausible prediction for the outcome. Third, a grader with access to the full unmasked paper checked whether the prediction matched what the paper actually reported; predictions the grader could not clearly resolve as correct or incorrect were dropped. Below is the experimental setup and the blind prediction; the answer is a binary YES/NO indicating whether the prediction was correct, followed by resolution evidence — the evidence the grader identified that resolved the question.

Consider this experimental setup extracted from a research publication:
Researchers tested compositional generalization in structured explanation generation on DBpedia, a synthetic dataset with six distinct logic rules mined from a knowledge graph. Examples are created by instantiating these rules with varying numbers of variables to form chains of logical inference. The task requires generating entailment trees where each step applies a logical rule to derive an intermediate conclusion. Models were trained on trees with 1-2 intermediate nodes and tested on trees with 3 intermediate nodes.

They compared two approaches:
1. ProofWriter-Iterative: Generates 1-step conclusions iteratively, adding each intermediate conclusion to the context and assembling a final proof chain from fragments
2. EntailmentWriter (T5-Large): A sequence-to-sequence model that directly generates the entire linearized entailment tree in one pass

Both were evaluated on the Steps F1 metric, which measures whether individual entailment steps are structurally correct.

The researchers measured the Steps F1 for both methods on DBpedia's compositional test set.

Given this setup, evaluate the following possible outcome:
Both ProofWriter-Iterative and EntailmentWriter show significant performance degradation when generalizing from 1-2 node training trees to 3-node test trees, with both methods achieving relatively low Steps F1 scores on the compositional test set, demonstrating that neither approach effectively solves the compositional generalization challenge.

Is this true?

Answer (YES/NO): NO